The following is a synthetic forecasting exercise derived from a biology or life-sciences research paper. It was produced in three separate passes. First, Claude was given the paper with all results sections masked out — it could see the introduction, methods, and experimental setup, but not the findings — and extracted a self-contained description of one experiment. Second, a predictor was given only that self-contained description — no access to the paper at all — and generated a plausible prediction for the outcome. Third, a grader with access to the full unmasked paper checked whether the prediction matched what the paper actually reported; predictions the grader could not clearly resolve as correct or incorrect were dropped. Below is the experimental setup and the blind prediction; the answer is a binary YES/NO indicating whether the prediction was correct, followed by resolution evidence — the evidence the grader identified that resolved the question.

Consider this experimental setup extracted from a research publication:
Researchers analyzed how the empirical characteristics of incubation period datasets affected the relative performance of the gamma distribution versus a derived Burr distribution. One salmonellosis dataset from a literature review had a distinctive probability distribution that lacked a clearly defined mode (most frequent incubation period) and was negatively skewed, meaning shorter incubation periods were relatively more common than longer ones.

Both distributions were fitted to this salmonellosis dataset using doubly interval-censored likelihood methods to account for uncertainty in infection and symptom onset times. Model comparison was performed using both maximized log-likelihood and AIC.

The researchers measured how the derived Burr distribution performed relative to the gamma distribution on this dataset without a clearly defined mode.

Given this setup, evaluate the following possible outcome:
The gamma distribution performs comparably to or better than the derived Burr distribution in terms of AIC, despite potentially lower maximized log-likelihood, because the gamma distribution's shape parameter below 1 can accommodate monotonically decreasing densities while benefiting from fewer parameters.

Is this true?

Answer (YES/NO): YES